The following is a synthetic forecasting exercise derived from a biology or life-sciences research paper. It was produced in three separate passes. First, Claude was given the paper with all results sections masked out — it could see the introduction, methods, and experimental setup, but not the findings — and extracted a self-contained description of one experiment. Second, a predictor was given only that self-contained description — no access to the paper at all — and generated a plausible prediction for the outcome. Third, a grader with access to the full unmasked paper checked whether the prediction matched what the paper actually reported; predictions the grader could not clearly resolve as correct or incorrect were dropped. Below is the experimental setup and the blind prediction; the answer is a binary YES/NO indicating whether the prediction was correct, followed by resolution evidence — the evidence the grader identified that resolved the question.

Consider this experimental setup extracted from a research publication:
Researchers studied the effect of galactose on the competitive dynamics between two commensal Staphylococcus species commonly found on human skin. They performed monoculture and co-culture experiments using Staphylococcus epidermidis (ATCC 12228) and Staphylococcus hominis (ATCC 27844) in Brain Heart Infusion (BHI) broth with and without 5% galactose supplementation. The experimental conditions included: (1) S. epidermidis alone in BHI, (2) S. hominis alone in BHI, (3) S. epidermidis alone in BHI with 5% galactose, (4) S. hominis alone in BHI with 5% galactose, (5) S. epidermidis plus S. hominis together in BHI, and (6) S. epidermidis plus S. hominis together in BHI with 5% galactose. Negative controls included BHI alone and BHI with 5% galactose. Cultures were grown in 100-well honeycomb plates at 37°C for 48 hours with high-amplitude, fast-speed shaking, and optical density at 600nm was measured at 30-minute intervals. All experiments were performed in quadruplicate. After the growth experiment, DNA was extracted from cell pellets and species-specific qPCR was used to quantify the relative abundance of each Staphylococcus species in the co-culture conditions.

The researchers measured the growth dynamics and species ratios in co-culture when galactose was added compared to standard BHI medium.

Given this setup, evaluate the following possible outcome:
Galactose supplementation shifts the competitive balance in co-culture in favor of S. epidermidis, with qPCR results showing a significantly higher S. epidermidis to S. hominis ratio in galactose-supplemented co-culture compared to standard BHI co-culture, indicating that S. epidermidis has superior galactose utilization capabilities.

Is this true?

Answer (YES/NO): NO